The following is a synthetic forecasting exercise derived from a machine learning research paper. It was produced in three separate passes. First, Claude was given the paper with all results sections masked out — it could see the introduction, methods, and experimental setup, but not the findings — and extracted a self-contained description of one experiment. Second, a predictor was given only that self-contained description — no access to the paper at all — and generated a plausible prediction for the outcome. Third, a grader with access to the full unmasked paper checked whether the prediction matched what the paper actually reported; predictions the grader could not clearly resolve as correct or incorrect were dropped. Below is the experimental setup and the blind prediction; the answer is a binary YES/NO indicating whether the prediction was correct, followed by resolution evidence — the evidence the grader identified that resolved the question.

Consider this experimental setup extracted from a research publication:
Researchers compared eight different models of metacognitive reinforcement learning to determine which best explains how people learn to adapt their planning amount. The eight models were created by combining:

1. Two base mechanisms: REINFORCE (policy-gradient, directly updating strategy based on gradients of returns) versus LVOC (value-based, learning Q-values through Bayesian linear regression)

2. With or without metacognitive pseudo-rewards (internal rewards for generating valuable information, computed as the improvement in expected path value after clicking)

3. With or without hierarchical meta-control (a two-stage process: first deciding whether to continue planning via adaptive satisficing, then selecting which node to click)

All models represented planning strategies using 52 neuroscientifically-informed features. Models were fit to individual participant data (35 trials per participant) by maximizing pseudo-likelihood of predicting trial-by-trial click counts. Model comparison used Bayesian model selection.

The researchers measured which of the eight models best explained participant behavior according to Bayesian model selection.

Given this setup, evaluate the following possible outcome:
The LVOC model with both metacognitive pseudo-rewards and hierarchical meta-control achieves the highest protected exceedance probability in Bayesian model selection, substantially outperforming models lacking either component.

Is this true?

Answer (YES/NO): NO